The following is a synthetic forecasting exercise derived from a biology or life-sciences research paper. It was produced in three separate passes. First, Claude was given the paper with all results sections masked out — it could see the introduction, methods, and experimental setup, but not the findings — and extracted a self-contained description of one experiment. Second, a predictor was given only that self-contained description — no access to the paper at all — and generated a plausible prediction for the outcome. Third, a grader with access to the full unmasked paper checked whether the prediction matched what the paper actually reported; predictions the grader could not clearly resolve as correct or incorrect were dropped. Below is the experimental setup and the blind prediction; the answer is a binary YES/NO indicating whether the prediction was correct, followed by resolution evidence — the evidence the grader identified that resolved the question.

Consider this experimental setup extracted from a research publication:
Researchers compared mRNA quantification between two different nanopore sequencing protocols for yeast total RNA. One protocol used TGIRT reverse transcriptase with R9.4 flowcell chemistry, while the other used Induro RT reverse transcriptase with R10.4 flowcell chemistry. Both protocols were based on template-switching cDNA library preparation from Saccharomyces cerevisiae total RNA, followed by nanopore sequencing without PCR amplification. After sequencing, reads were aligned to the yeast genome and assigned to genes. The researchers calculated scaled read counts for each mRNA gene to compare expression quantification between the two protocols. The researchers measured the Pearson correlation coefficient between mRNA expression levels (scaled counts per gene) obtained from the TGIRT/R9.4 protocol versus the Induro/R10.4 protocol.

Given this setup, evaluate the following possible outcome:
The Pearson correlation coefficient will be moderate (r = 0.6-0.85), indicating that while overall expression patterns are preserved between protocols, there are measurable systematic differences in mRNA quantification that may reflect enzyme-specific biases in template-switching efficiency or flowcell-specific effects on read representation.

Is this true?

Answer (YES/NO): NO